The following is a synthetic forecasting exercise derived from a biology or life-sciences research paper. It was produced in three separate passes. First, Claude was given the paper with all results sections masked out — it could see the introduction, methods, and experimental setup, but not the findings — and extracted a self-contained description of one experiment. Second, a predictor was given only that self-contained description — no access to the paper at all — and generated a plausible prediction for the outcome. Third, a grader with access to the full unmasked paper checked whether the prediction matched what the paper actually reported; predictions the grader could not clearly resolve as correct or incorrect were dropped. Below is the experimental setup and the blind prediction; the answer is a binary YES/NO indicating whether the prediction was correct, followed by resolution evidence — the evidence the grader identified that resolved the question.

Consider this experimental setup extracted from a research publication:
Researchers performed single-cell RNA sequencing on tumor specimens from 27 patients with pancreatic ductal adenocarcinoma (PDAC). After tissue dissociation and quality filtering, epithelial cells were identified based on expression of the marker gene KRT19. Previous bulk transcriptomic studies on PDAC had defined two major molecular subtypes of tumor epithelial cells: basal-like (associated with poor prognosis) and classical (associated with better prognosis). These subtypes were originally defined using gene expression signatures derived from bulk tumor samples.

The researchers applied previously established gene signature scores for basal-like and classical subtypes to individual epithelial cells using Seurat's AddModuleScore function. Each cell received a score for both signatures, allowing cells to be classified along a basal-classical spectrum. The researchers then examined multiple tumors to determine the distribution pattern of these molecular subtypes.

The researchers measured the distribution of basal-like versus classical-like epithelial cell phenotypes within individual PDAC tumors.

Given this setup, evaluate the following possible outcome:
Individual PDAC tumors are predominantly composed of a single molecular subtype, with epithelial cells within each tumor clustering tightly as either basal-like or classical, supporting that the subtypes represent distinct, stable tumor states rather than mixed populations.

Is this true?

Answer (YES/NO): NO